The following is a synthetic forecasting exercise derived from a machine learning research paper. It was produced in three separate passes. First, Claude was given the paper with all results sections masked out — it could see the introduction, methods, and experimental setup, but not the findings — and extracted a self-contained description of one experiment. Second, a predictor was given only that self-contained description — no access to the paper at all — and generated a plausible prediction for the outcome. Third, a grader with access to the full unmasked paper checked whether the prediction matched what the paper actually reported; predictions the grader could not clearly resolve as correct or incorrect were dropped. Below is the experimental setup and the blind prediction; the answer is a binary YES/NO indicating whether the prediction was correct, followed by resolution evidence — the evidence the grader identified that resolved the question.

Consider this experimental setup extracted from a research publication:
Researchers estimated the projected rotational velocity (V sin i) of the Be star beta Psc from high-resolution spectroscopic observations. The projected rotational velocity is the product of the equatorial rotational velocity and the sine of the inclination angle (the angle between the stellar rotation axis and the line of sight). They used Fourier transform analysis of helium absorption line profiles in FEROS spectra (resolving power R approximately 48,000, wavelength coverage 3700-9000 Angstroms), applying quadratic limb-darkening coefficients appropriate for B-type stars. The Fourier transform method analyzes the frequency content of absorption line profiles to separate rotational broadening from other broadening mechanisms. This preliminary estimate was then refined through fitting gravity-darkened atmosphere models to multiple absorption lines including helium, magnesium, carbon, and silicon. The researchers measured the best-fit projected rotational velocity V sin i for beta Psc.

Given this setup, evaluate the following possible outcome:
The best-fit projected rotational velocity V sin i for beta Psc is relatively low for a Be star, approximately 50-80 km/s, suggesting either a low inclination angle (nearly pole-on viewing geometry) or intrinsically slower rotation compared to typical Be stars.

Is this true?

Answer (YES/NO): NO